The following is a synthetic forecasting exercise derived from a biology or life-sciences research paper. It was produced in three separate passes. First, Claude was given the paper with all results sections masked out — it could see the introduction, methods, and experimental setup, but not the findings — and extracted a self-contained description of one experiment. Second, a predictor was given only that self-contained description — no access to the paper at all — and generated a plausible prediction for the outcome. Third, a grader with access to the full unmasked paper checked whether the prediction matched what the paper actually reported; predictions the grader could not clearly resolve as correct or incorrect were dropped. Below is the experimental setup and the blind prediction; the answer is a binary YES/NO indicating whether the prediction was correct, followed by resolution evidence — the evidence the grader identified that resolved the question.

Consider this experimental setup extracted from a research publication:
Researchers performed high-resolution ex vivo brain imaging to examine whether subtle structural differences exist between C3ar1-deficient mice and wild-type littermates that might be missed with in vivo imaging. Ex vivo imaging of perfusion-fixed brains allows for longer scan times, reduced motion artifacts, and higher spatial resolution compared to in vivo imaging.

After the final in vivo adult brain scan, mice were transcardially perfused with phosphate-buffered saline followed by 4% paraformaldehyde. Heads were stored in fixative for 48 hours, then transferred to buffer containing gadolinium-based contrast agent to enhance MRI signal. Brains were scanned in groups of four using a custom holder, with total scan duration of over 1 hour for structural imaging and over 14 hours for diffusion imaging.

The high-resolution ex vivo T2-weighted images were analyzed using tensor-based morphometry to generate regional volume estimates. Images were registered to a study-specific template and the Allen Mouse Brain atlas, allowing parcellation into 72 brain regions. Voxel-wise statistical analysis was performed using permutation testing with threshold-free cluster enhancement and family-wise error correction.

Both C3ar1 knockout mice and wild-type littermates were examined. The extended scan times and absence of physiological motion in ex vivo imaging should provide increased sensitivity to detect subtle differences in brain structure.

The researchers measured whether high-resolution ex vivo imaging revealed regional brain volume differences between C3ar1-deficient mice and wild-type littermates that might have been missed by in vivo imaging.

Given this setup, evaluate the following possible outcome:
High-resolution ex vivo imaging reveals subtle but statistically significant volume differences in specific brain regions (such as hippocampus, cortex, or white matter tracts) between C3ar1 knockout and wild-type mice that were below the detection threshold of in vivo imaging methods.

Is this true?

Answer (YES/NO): NO